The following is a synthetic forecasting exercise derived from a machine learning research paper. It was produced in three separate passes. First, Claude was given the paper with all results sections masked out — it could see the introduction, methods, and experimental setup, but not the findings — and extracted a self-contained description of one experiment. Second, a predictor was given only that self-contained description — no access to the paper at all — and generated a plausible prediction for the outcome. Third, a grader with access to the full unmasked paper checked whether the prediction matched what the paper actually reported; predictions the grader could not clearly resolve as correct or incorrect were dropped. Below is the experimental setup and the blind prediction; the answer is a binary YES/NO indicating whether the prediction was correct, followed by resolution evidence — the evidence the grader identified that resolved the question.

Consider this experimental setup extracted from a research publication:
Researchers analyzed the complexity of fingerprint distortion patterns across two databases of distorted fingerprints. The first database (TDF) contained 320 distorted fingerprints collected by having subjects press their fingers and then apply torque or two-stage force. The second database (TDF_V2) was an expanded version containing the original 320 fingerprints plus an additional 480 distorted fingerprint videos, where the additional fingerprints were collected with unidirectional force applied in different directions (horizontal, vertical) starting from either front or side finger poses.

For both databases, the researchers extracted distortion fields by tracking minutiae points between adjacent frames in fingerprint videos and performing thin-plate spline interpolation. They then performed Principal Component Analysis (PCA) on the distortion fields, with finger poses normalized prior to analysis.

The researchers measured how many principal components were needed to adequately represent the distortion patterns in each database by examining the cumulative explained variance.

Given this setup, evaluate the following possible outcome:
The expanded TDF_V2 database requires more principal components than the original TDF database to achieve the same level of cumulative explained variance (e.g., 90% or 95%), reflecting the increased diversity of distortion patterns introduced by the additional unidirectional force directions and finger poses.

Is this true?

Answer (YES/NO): YES